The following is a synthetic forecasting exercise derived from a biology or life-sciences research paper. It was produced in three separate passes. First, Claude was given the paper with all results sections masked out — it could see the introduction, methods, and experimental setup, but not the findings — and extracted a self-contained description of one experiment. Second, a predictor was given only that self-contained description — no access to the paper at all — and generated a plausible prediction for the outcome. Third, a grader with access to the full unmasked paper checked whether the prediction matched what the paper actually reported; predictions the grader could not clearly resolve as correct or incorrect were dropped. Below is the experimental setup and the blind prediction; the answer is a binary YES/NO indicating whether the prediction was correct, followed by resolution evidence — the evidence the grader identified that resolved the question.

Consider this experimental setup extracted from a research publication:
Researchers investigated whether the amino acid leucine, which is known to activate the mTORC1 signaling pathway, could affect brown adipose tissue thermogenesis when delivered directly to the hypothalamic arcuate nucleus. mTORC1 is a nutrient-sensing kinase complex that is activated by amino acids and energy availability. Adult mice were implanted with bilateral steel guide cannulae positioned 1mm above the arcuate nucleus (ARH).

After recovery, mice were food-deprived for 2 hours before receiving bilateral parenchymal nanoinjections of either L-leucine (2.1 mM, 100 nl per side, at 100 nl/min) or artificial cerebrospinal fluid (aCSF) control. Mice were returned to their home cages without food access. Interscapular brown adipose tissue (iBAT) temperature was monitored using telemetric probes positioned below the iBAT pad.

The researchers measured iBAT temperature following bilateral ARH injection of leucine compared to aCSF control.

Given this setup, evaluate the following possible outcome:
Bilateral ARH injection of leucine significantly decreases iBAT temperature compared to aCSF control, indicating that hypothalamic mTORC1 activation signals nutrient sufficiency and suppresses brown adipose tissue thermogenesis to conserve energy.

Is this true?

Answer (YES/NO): NO